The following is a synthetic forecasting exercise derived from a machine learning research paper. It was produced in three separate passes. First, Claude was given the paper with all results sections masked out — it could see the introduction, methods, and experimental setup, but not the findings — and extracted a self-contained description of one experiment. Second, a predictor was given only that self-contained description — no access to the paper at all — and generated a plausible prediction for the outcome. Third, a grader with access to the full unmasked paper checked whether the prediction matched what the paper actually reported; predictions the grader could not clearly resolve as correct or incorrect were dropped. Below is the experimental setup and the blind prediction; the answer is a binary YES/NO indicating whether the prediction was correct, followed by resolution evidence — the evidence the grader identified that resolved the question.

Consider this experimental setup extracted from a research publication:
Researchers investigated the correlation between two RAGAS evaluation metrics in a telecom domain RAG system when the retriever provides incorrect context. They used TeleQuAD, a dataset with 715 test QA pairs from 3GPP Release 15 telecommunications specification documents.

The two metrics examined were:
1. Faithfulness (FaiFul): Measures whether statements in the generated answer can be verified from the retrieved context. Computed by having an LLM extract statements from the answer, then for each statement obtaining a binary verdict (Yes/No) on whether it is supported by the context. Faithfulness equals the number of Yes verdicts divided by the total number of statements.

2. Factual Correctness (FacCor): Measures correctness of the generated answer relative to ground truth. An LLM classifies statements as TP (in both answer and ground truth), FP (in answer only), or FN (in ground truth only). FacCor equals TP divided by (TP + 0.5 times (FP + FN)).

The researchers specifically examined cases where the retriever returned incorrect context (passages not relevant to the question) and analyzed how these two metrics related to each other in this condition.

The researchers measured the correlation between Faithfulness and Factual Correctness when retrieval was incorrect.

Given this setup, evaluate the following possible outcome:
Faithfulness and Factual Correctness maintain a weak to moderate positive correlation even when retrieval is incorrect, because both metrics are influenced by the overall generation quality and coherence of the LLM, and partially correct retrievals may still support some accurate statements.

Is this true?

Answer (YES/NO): NO